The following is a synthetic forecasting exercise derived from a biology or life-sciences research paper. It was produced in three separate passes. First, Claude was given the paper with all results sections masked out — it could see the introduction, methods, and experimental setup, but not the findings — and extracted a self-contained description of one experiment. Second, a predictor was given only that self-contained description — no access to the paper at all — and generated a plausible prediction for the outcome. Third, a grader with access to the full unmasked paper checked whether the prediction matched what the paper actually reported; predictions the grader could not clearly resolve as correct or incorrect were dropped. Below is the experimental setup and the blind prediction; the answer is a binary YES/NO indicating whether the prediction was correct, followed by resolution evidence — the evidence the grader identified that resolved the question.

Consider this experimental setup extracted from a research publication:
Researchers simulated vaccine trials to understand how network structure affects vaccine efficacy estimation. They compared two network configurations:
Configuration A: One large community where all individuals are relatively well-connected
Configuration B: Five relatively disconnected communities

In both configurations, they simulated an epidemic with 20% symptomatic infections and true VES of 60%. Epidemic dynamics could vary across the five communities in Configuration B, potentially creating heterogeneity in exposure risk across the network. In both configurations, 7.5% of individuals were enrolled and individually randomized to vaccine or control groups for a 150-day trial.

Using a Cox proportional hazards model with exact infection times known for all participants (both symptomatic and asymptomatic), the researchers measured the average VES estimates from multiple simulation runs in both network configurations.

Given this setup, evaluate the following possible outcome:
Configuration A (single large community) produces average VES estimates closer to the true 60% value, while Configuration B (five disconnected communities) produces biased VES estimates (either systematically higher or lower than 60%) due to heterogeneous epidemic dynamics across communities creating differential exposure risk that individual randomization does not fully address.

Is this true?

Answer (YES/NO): NO